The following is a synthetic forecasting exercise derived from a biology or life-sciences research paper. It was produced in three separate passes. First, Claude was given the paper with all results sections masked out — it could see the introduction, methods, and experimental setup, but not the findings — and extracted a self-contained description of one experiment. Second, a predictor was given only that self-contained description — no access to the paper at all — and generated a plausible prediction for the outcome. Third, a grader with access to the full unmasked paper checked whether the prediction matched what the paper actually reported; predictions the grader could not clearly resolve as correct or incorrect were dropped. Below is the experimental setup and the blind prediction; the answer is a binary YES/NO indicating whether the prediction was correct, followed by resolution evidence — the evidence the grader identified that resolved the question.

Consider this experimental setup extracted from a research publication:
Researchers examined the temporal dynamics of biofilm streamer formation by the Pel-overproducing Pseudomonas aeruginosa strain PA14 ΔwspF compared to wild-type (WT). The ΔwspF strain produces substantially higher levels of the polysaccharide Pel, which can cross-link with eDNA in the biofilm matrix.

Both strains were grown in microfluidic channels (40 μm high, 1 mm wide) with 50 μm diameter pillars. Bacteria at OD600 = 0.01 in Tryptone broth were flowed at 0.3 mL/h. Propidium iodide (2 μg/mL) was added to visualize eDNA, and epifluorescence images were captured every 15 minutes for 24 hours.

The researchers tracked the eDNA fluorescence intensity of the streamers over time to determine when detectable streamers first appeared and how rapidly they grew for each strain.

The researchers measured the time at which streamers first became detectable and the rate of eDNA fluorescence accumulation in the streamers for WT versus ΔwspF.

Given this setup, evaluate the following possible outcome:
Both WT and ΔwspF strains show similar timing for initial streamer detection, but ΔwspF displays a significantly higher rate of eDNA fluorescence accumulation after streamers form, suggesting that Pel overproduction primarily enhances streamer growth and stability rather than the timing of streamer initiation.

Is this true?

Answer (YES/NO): NO